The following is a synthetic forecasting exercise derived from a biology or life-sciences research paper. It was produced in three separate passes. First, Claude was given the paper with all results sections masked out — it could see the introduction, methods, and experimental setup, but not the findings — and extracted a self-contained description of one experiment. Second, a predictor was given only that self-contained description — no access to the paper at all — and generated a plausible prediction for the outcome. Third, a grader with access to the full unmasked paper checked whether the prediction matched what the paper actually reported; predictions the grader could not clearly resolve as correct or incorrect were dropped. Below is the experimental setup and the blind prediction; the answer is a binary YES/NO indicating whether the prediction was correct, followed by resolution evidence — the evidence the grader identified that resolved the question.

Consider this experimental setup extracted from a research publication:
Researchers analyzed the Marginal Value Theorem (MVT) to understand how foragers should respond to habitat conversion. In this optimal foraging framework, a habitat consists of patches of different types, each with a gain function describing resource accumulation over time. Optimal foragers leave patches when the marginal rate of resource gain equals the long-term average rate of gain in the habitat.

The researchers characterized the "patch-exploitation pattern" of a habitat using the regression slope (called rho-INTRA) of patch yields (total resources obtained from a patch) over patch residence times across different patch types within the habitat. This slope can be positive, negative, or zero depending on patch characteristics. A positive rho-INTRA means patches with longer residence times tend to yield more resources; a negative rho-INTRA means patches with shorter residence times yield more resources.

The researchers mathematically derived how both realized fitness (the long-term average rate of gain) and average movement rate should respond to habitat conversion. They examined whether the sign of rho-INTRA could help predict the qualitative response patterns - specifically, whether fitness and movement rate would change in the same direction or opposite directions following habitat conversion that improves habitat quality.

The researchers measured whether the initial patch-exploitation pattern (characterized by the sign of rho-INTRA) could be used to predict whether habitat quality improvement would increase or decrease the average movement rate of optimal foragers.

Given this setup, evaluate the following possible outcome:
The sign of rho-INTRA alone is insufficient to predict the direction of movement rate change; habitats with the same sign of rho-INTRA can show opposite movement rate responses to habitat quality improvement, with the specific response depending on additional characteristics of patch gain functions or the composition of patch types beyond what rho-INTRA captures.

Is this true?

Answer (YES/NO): NO